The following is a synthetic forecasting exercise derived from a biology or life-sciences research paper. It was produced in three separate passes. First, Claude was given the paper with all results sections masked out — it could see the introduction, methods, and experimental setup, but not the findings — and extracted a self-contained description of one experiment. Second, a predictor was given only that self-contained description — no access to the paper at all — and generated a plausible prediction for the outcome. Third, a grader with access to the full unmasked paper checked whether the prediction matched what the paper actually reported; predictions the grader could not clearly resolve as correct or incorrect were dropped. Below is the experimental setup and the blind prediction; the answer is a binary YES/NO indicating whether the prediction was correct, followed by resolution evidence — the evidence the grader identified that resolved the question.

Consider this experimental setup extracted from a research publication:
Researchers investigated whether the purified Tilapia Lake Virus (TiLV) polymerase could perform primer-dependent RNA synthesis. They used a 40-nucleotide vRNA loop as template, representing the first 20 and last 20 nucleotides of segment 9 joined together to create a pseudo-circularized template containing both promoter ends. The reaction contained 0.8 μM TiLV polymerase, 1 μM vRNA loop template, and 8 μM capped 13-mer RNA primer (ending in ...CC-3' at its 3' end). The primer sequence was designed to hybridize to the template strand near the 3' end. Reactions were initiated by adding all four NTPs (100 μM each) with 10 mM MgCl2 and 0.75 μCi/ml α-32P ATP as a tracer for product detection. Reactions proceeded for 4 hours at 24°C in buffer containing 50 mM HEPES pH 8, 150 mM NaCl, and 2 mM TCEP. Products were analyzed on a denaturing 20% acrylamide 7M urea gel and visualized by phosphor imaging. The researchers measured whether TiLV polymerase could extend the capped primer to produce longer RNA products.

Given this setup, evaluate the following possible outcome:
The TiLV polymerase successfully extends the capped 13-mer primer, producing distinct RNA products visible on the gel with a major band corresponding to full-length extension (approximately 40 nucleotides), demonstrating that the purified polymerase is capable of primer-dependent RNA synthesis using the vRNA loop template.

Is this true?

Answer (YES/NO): NO